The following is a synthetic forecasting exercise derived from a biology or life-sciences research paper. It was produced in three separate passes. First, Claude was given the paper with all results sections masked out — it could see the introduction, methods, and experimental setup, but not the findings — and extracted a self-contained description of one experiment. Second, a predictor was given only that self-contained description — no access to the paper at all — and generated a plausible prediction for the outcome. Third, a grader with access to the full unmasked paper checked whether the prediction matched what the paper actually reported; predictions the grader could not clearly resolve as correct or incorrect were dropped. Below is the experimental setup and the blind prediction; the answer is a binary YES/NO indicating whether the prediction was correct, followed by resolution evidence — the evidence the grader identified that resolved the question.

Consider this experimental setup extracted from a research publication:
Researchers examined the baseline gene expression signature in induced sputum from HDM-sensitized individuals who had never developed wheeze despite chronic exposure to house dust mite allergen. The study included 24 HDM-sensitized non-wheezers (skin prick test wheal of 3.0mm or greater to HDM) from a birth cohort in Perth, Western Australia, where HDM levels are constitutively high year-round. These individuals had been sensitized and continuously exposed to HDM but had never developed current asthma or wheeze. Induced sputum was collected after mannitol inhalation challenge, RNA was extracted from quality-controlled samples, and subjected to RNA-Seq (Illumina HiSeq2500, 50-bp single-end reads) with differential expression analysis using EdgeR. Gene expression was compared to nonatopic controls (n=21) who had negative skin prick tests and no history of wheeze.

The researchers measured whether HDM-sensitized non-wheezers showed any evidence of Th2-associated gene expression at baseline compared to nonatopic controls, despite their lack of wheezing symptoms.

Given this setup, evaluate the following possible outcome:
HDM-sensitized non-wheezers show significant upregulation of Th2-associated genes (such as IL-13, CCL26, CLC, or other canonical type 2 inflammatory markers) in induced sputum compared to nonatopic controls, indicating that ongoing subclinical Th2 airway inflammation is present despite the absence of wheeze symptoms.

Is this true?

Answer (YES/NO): YES